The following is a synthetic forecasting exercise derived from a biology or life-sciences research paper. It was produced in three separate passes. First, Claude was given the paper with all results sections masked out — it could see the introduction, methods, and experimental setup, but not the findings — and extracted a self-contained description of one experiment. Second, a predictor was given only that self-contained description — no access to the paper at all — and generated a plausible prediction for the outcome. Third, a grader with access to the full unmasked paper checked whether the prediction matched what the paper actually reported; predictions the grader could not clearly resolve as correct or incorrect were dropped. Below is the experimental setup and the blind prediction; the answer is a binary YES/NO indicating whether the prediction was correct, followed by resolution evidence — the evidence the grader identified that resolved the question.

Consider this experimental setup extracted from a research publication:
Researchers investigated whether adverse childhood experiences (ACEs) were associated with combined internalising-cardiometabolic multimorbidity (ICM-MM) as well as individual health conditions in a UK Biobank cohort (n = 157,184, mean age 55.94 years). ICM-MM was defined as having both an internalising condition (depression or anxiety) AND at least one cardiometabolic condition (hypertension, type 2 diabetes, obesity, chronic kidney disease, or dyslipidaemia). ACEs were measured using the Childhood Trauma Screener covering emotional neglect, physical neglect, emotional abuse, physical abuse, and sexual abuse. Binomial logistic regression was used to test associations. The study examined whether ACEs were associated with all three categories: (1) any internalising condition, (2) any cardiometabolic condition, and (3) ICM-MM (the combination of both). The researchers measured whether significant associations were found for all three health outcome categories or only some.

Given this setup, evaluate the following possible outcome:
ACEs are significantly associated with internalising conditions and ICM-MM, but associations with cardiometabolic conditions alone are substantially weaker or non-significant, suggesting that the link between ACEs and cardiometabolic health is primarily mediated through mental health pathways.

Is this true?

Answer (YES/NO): NO